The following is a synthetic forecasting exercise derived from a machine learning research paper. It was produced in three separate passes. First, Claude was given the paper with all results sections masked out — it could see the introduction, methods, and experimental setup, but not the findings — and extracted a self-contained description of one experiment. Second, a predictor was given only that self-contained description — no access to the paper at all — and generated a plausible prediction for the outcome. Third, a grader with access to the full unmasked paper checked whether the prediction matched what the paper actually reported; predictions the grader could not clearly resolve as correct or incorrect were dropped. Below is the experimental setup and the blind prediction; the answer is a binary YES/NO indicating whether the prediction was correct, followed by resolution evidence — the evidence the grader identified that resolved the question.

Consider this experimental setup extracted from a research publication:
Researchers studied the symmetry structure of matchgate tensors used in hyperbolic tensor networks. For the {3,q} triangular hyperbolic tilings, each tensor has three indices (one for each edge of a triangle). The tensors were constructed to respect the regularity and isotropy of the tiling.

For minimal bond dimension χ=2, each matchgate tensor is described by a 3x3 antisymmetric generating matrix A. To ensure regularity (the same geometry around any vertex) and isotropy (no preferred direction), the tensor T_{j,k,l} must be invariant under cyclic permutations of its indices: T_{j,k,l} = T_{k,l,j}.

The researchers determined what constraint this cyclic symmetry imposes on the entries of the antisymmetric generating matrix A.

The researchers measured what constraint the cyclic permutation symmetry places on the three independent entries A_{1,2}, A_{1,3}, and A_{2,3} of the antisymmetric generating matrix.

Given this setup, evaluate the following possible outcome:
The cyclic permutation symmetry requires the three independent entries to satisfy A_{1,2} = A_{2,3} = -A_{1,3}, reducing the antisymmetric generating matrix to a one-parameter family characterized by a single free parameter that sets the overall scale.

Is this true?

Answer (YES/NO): NO